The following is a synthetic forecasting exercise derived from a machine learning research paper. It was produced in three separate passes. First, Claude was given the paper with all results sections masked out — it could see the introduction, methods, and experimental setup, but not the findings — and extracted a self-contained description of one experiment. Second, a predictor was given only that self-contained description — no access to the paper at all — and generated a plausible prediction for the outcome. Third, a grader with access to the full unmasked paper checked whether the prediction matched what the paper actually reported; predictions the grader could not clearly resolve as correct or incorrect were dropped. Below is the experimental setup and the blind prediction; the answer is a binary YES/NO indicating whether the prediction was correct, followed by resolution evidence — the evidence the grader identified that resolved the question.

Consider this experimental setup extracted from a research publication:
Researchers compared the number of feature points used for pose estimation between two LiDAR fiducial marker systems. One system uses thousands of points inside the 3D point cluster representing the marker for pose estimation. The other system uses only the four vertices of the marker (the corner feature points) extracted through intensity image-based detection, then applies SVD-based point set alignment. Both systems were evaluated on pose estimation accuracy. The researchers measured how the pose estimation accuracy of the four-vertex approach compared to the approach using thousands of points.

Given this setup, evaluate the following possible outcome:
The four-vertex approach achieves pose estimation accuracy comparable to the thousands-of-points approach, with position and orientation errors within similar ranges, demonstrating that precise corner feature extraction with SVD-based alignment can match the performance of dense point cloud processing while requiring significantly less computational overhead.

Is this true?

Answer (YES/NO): NO